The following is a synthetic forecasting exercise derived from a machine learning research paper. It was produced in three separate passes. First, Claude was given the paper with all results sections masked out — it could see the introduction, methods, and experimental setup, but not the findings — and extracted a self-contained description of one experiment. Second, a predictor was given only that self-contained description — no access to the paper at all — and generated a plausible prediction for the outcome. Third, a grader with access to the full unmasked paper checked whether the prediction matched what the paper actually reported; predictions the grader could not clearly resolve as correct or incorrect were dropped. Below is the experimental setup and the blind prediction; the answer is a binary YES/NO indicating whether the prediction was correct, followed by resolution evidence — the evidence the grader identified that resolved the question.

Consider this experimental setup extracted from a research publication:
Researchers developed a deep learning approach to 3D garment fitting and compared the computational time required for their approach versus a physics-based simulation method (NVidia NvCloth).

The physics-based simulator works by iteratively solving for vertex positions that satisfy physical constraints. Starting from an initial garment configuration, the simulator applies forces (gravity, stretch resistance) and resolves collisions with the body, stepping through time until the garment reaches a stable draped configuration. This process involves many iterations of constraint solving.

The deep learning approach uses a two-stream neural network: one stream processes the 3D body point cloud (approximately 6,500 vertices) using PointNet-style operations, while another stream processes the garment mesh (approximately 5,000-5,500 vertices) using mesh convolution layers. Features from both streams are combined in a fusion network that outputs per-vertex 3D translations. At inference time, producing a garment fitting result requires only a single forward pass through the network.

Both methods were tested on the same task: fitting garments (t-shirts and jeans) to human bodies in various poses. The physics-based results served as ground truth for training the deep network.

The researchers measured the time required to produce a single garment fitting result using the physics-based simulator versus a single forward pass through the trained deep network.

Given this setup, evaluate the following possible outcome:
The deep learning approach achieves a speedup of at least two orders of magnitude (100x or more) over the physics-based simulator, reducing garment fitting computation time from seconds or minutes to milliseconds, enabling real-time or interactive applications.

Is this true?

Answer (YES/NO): YES